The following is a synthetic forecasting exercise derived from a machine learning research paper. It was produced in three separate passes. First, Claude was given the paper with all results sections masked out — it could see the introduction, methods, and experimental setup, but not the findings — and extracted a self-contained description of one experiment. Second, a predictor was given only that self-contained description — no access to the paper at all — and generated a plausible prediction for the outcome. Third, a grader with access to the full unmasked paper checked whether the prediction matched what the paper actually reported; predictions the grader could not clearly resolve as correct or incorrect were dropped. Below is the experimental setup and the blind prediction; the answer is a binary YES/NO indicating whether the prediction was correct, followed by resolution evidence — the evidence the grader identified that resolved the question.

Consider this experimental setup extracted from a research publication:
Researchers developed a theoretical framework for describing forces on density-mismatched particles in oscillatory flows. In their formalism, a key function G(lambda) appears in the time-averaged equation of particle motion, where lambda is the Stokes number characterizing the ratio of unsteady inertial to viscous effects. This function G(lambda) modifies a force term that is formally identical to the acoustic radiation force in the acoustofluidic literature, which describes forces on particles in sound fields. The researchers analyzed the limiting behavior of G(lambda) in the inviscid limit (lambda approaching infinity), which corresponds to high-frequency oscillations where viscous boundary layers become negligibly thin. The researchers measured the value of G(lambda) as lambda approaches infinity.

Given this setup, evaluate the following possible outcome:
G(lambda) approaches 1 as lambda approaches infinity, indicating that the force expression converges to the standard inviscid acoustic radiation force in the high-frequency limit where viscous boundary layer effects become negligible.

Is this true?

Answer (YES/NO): YES